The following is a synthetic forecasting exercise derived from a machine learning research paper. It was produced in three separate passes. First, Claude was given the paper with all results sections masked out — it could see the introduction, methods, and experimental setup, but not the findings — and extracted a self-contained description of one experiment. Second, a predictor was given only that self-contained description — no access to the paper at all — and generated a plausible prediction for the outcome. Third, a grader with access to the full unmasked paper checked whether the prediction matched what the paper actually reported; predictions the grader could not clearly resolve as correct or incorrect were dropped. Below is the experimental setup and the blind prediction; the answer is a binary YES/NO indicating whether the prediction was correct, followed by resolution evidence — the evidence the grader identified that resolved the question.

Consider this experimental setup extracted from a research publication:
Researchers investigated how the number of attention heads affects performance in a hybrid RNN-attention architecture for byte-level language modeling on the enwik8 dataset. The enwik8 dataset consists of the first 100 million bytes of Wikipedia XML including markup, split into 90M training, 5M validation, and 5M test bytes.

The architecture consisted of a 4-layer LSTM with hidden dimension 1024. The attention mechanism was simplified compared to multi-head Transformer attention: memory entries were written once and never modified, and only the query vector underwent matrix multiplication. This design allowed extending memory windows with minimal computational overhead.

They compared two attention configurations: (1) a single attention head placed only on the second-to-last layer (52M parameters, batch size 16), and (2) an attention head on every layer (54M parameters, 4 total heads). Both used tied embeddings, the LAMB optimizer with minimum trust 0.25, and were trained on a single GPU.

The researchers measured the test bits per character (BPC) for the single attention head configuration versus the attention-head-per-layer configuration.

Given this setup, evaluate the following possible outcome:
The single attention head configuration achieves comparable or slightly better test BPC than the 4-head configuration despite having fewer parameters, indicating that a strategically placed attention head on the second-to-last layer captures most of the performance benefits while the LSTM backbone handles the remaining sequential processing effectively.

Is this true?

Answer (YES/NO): NO